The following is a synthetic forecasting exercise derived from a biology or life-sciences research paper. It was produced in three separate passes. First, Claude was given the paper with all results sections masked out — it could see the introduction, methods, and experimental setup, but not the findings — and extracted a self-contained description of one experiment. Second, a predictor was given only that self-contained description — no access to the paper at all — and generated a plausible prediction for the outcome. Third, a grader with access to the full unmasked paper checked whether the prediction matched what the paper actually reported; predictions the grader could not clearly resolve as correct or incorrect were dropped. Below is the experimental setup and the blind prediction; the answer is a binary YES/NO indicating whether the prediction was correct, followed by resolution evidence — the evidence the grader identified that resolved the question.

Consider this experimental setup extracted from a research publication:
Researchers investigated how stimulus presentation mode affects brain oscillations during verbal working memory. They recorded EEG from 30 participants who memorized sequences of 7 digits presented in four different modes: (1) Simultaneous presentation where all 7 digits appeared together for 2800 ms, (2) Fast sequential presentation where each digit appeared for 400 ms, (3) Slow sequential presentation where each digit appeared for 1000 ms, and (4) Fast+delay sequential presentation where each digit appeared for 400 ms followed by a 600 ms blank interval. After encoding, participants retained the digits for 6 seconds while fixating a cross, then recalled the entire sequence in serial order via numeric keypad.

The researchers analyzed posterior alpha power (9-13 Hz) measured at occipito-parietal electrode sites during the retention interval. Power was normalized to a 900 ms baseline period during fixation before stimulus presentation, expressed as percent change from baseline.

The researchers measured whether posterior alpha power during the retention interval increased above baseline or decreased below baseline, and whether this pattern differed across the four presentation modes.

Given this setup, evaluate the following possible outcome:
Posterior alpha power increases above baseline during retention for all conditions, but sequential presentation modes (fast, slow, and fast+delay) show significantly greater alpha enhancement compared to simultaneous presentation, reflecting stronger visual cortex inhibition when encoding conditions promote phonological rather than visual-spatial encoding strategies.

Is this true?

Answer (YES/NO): NO